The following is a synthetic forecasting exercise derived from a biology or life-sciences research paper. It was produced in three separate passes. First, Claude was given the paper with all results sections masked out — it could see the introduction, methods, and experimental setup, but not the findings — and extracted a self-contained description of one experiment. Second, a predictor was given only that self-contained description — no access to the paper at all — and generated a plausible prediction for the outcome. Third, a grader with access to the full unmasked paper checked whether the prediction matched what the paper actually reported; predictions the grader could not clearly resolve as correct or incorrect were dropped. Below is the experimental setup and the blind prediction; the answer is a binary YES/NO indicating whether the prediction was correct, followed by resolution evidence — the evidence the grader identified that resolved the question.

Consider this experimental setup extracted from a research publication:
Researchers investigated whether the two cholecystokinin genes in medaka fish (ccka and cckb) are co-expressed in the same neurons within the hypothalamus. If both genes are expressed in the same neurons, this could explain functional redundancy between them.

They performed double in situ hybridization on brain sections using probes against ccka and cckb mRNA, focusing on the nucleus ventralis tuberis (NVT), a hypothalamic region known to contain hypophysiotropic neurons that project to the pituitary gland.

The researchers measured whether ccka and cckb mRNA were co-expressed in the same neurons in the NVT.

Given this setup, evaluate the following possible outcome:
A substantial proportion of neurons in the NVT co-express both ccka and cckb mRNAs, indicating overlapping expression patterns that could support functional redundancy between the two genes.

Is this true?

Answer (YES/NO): YES